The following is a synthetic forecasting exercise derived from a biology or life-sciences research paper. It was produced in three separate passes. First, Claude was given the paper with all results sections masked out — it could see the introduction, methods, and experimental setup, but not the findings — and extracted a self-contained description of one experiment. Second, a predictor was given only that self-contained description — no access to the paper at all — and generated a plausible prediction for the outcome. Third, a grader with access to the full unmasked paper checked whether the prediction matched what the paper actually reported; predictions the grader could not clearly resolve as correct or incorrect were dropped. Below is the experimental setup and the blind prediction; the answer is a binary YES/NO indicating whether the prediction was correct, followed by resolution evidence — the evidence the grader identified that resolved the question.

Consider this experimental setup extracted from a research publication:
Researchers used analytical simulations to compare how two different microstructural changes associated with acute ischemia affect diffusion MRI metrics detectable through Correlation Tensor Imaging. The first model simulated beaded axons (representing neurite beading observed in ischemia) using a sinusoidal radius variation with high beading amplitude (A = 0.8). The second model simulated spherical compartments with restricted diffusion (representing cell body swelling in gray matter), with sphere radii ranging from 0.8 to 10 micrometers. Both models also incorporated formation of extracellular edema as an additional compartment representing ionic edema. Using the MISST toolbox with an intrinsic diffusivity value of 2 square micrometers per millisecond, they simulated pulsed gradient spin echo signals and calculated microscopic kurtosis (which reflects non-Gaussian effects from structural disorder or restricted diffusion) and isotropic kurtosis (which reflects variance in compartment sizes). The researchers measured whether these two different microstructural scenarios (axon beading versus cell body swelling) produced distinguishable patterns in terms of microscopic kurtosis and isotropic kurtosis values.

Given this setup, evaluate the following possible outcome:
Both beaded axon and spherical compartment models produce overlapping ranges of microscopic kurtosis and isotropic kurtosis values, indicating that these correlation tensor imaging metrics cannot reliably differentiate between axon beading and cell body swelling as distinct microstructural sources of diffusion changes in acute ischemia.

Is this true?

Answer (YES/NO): NO